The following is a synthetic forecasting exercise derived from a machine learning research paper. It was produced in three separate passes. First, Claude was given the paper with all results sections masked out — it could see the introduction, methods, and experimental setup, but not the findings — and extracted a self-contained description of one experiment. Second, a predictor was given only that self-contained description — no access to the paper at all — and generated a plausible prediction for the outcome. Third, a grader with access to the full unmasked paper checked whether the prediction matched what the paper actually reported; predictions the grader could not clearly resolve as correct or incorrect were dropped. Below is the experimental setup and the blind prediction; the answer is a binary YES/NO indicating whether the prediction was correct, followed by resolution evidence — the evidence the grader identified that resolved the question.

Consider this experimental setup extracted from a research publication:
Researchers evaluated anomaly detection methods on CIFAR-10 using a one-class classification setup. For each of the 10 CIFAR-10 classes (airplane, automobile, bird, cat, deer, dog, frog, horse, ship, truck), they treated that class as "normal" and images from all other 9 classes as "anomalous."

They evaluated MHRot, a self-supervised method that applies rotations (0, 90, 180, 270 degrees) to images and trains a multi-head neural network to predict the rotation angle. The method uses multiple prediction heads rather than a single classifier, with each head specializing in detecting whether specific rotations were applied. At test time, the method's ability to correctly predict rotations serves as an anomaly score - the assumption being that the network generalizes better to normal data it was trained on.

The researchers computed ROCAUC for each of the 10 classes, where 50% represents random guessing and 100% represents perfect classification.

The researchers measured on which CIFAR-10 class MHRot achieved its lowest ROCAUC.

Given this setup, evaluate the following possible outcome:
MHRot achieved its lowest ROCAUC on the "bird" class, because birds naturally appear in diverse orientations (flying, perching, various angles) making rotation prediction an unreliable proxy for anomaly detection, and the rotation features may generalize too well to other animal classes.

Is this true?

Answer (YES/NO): NO